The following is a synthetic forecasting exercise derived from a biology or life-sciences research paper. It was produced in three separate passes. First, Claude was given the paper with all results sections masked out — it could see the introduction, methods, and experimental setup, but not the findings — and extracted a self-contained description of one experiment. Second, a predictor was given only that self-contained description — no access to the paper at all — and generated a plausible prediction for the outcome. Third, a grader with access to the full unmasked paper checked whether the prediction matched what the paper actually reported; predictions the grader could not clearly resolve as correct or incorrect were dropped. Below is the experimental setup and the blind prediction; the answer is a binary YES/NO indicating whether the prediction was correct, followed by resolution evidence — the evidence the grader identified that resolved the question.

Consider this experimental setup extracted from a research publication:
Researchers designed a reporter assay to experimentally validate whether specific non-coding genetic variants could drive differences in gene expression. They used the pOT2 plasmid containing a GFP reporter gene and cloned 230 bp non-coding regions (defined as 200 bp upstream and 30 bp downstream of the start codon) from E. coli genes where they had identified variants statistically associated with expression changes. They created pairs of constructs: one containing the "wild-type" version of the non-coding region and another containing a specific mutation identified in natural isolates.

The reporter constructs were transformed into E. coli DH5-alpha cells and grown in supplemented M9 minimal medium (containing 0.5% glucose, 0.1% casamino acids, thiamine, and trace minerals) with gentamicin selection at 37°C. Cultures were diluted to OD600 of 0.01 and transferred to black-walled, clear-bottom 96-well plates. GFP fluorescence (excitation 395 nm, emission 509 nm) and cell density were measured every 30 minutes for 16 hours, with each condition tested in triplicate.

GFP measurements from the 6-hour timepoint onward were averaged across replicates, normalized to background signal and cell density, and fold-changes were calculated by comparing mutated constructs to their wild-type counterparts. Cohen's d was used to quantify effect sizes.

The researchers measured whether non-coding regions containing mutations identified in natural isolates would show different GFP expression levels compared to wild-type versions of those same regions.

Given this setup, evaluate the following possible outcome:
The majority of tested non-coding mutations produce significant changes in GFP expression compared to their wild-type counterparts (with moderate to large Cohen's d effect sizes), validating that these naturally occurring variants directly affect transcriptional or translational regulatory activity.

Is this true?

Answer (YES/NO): YES